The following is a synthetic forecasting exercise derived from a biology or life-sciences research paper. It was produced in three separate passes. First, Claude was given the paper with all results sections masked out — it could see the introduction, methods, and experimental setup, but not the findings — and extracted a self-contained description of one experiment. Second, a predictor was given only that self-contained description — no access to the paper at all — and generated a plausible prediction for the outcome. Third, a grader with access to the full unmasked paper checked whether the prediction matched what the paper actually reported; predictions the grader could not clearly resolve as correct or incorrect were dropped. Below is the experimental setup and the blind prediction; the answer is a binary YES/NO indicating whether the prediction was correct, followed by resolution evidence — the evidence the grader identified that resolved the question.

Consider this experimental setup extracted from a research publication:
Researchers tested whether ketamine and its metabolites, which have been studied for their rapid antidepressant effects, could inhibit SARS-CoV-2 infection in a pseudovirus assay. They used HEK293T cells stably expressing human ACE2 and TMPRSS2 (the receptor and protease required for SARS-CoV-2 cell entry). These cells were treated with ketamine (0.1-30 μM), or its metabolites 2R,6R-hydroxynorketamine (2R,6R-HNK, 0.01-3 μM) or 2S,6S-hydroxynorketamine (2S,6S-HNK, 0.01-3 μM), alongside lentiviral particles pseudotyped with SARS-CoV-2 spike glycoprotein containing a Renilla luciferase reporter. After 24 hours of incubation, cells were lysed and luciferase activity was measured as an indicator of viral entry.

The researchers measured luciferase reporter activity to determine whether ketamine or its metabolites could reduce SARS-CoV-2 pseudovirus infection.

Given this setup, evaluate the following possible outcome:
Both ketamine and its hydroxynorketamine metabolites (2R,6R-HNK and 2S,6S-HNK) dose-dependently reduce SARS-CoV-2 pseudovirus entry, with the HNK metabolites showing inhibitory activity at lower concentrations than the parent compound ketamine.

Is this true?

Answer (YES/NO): NO